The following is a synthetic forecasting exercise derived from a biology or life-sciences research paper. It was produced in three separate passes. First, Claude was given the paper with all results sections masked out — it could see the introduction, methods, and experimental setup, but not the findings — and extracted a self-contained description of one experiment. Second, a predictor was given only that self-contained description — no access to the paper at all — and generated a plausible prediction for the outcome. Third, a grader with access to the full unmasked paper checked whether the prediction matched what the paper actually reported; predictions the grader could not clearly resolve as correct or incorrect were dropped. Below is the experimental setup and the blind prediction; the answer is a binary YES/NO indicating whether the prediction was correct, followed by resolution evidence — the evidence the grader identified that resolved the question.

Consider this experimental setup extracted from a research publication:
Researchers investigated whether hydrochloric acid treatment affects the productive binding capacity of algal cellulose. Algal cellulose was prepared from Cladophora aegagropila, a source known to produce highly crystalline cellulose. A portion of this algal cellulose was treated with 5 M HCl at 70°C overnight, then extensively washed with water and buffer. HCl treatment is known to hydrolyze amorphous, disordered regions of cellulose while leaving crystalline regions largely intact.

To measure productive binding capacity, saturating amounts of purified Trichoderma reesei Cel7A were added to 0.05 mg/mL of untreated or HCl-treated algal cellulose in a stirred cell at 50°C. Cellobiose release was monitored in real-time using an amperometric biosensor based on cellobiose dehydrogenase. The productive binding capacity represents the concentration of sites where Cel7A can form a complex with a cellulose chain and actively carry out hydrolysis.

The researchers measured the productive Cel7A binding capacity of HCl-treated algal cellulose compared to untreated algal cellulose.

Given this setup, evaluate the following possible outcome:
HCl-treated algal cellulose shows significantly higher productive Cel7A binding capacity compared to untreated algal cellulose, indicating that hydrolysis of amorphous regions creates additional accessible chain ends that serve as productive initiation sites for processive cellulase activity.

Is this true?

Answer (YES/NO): NO